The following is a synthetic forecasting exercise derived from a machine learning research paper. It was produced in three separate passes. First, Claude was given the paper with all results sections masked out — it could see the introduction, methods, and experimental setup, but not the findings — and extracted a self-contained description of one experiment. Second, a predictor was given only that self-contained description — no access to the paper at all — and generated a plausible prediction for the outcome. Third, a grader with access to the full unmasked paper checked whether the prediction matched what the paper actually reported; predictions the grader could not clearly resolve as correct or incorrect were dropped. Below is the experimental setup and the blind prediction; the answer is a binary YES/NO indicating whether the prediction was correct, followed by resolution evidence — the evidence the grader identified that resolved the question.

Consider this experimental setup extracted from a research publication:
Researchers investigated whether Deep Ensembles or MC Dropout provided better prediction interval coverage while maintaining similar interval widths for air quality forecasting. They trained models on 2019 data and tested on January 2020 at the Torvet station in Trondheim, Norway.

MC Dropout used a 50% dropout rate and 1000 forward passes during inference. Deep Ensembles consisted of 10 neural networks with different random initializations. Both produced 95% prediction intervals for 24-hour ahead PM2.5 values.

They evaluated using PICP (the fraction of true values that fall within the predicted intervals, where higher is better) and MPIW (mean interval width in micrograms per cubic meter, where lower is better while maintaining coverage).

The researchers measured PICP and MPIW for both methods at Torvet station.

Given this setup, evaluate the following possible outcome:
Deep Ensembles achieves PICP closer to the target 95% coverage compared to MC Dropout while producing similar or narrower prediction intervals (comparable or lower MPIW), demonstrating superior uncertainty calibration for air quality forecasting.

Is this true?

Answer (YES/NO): YES